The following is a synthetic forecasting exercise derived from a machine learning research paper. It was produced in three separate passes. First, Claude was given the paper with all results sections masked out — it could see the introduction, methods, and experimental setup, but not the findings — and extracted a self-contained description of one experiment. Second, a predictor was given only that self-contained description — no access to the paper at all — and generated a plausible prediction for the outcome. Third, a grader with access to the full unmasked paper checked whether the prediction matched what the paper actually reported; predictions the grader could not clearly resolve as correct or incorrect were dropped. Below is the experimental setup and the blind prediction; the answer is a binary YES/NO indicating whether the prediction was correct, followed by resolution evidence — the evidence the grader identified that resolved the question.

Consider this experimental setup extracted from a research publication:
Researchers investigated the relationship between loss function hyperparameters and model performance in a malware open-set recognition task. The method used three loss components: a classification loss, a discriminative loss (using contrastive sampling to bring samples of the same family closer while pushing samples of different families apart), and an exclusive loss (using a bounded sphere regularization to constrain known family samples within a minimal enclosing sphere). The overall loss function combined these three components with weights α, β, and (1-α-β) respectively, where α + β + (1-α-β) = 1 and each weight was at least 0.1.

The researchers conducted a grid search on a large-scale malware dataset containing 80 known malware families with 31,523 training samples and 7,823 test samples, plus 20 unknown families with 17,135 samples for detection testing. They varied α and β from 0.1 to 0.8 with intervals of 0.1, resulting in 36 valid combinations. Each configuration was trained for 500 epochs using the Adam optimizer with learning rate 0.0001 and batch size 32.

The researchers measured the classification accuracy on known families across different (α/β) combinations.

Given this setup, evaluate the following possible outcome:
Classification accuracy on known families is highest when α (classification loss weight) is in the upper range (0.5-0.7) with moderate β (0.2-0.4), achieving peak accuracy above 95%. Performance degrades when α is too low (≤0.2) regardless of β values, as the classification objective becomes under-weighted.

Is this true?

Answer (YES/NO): NO